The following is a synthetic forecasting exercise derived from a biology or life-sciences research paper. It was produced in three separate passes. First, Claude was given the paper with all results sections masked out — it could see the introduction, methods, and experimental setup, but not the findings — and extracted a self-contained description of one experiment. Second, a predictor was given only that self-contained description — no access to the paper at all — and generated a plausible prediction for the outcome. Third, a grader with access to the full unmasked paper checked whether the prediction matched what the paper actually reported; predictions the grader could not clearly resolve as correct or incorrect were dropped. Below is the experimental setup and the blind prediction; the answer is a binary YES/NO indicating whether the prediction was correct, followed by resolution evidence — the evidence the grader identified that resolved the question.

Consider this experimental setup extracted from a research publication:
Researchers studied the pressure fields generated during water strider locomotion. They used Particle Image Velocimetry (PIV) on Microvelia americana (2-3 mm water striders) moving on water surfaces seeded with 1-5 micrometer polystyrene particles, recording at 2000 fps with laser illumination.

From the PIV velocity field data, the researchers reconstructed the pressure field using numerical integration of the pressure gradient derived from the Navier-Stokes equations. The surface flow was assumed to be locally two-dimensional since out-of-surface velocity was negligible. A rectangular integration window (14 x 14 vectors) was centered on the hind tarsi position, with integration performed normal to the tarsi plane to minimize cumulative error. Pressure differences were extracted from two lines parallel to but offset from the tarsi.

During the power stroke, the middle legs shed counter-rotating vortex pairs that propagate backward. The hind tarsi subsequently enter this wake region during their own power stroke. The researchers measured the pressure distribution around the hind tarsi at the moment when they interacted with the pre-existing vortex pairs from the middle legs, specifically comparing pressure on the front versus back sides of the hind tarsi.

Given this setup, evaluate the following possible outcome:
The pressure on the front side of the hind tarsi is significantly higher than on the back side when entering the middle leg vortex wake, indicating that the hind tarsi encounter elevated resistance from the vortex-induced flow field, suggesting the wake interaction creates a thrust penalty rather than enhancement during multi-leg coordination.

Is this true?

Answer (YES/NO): NO